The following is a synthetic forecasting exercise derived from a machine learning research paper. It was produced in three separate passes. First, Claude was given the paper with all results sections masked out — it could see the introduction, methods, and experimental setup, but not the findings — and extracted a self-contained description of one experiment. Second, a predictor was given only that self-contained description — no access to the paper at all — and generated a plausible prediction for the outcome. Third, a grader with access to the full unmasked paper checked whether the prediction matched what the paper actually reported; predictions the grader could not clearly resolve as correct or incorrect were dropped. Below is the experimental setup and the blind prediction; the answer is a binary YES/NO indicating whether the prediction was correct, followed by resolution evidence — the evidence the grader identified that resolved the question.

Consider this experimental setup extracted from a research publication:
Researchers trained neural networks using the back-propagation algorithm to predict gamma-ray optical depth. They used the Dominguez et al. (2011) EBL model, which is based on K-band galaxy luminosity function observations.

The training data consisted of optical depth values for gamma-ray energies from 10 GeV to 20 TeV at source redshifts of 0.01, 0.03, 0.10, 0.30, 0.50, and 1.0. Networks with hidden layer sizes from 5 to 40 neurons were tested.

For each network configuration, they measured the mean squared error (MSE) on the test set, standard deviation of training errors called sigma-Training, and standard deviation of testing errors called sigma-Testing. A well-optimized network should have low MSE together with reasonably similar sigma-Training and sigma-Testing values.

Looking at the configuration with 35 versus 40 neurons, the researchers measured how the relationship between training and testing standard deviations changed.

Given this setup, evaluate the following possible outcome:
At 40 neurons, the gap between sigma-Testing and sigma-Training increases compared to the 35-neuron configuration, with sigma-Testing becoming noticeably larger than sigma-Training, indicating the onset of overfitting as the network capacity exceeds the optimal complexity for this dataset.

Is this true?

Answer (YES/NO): NO